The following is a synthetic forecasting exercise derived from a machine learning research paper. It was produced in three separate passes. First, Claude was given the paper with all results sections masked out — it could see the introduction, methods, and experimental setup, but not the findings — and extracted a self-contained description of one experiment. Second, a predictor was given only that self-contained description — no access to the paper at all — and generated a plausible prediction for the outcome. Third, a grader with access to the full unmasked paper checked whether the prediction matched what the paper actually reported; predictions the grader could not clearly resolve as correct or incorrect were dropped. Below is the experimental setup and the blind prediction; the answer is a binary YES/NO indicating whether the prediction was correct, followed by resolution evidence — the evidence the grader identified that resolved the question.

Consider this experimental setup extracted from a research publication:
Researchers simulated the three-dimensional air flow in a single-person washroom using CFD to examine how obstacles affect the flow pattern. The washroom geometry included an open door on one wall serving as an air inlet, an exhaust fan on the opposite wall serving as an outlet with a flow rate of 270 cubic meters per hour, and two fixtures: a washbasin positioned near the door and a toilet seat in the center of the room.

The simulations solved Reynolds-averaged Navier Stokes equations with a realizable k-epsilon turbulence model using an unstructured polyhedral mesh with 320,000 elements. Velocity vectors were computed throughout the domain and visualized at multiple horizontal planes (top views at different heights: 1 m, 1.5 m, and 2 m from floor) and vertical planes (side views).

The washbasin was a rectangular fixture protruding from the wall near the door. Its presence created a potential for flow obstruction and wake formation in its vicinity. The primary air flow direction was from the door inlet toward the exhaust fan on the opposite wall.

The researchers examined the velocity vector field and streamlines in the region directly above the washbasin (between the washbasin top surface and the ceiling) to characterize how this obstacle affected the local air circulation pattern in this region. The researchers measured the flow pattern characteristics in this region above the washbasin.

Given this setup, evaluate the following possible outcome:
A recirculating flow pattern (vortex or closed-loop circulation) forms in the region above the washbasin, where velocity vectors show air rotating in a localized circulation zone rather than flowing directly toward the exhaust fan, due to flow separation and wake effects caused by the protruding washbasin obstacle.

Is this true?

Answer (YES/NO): YES